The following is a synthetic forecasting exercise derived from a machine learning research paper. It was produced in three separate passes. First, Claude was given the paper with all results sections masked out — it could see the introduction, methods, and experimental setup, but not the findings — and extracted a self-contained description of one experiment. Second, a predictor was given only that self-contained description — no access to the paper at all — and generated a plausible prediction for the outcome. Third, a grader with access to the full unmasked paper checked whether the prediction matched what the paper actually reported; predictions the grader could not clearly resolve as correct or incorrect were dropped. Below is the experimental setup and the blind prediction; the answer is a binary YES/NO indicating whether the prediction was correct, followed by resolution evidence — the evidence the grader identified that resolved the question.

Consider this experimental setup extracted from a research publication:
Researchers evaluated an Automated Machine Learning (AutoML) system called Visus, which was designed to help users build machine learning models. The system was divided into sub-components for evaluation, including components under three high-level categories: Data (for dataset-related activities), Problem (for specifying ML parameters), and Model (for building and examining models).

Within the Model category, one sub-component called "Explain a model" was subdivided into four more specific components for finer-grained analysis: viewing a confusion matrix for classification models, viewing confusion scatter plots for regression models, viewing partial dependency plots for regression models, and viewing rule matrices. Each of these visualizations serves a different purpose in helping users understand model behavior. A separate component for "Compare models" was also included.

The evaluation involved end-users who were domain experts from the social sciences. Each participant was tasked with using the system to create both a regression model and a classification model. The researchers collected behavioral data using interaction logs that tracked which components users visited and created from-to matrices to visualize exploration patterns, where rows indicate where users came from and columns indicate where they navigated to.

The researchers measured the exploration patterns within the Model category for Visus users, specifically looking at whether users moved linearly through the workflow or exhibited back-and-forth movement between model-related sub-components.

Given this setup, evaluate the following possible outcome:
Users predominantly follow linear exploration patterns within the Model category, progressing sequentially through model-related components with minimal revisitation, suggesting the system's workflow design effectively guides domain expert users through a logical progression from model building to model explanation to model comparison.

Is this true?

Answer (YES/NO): YES